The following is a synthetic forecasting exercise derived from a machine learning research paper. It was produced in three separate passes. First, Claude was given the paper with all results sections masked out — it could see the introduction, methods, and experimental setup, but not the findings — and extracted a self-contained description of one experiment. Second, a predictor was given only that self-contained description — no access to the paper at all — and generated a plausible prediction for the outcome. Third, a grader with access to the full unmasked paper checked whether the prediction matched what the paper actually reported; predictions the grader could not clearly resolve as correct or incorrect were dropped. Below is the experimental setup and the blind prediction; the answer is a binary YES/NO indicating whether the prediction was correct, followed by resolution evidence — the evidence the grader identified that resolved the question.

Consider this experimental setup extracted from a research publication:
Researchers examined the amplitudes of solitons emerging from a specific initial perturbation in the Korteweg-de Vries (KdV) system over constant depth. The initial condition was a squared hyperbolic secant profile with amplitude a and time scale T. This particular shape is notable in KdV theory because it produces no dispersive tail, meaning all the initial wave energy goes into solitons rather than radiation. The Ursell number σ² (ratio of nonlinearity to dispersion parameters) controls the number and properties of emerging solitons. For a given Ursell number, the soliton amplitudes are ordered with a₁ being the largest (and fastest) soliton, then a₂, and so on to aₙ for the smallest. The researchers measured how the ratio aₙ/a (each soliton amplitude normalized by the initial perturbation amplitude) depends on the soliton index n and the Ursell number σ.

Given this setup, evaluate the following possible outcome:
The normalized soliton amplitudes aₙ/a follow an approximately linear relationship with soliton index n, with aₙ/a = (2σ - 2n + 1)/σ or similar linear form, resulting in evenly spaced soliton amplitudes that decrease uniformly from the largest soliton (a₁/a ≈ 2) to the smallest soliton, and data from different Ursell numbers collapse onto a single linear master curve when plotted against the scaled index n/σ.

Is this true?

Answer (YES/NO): NO